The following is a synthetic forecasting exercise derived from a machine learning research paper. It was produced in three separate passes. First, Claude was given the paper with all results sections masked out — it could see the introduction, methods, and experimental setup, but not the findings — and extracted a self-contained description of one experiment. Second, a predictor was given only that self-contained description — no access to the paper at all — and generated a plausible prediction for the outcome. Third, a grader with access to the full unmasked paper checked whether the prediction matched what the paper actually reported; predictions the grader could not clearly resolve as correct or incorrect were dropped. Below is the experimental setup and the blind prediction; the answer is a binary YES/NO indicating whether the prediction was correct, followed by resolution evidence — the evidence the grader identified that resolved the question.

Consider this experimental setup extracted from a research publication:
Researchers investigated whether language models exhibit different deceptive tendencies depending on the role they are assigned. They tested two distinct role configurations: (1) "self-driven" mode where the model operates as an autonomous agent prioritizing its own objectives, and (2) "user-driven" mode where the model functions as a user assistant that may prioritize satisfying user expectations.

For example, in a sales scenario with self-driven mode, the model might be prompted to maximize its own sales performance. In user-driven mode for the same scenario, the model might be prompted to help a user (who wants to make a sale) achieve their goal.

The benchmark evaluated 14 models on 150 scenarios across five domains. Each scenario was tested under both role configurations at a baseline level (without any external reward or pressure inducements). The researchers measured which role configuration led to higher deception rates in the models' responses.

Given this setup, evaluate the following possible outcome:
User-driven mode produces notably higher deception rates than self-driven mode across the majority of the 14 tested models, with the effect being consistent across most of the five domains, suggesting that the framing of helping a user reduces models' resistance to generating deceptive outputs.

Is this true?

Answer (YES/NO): NO